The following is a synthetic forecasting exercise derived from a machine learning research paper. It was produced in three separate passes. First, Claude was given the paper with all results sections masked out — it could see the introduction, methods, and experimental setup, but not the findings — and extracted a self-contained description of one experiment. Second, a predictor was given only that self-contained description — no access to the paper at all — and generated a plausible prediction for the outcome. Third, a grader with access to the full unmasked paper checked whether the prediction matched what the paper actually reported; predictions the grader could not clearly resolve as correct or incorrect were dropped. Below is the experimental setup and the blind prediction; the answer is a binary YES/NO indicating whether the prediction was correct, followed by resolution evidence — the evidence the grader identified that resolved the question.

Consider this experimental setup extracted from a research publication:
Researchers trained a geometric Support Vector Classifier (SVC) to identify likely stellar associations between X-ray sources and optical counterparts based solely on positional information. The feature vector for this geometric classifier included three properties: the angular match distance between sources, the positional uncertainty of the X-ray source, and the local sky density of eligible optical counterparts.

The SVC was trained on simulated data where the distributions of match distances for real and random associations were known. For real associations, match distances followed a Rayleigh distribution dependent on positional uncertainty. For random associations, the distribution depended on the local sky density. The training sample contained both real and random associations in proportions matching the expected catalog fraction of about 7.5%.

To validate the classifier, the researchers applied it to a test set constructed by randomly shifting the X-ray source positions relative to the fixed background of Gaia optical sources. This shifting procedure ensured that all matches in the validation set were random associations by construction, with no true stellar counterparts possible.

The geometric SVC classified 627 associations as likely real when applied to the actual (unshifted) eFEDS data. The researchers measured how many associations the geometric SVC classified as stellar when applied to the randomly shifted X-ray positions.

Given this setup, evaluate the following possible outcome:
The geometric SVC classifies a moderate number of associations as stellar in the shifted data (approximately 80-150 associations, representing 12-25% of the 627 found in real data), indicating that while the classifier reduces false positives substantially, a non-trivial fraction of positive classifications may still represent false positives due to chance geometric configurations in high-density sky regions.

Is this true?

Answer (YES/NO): NO